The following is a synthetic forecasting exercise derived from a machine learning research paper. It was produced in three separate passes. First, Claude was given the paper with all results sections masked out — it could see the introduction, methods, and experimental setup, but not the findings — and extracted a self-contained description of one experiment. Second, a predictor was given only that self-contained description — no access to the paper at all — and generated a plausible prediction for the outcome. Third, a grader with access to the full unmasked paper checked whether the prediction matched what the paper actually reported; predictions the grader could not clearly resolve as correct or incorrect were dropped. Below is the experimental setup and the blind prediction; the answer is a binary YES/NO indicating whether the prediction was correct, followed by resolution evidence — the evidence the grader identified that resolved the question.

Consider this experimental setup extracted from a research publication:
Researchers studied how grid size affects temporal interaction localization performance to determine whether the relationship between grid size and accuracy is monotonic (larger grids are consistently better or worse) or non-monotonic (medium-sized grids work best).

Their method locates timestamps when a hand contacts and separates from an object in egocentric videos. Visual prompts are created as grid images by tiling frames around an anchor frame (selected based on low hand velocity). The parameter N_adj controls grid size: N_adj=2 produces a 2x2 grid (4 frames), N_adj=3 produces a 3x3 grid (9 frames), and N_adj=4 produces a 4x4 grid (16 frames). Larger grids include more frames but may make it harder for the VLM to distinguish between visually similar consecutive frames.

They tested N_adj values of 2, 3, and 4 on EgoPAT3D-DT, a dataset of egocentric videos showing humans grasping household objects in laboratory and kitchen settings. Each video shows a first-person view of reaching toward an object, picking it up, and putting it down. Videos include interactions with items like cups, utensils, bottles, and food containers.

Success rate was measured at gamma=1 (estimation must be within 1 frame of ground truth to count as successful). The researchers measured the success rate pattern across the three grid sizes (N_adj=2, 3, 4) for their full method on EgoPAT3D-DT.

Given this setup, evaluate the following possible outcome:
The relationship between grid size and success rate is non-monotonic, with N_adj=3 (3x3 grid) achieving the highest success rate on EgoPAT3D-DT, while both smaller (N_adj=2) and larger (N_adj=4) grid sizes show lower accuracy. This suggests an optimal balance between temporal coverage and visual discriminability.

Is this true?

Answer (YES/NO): NO